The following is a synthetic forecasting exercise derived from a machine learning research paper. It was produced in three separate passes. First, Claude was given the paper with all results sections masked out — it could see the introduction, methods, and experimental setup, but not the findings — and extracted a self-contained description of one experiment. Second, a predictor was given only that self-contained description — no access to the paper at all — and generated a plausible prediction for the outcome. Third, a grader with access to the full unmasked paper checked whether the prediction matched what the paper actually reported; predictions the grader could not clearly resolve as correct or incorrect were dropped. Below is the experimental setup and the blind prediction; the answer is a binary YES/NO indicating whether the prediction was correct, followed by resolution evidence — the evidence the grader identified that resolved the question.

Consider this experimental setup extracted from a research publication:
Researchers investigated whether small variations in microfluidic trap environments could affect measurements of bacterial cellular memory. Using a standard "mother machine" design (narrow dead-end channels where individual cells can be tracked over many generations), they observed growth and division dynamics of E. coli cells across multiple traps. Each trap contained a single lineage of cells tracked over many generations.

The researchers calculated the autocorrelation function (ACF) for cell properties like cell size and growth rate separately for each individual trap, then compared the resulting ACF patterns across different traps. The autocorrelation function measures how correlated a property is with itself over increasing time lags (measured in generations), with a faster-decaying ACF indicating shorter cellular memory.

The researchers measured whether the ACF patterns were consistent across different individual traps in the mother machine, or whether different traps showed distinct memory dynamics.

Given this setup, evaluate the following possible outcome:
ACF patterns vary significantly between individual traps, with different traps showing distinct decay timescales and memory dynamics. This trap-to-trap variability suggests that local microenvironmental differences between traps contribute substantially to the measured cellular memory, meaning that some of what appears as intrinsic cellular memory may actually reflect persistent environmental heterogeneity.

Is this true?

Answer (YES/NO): YES